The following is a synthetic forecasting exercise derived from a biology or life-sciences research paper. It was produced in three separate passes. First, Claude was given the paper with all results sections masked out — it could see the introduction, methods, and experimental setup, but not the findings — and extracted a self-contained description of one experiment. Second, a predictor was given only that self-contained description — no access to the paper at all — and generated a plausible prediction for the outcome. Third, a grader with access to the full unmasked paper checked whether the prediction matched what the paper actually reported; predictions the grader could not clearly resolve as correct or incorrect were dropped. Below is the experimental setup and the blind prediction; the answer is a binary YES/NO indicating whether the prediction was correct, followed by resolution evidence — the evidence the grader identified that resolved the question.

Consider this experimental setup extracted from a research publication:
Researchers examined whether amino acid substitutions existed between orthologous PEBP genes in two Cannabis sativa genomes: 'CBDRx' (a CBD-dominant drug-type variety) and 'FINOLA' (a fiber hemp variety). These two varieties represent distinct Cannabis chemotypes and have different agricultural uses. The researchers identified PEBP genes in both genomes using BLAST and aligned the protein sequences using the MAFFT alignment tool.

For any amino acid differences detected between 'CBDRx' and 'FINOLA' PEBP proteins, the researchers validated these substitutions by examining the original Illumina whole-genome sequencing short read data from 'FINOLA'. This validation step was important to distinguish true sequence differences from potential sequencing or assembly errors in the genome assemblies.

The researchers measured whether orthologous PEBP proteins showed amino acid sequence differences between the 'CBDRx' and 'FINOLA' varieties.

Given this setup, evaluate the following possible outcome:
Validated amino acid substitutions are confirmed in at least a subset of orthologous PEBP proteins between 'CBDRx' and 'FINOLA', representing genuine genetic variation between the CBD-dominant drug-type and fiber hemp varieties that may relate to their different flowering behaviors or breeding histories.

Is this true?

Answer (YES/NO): YES